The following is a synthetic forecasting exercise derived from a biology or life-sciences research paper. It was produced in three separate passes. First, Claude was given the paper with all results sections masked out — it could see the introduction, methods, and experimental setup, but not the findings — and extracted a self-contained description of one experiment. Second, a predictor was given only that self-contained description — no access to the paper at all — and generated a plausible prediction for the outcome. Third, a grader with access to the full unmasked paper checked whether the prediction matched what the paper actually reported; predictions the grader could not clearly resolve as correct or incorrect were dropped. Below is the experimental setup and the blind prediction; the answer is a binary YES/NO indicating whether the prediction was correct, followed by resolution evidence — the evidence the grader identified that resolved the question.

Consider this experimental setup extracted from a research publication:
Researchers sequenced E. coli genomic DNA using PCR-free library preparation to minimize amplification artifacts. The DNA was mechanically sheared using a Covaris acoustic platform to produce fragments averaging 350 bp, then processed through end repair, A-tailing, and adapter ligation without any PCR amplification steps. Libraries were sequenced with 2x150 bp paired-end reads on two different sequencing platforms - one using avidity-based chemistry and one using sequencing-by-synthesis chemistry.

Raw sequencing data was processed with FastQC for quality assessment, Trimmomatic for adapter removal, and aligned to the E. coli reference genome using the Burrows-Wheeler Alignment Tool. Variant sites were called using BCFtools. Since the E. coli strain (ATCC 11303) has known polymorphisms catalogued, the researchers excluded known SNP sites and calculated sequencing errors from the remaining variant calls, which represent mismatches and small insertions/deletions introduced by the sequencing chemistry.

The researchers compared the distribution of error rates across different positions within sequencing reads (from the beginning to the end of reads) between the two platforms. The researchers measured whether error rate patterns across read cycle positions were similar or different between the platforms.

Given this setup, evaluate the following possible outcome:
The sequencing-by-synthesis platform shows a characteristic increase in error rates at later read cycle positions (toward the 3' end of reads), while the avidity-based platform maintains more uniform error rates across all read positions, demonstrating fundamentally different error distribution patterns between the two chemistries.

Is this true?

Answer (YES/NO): NO